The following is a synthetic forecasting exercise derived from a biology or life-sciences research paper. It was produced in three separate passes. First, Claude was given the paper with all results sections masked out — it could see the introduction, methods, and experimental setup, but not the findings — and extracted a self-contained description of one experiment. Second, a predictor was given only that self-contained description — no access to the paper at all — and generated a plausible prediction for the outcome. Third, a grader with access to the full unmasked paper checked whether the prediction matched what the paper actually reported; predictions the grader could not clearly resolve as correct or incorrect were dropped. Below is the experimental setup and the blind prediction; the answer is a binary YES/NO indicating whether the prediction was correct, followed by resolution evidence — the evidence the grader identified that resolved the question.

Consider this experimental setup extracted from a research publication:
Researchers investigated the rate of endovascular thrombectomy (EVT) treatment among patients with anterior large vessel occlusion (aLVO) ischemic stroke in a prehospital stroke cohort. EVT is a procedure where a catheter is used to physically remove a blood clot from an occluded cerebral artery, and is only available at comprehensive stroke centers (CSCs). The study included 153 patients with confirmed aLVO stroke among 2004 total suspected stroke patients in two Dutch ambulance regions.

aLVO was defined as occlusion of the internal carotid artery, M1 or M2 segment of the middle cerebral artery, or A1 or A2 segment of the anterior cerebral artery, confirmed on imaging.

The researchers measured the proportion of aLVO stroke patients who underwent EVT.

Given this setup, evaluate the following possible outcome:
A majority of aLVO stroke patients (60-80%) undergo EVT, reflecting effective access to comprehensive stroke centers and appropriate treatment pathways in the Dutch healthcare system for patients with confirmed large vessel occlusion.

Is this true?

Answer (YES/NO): YES